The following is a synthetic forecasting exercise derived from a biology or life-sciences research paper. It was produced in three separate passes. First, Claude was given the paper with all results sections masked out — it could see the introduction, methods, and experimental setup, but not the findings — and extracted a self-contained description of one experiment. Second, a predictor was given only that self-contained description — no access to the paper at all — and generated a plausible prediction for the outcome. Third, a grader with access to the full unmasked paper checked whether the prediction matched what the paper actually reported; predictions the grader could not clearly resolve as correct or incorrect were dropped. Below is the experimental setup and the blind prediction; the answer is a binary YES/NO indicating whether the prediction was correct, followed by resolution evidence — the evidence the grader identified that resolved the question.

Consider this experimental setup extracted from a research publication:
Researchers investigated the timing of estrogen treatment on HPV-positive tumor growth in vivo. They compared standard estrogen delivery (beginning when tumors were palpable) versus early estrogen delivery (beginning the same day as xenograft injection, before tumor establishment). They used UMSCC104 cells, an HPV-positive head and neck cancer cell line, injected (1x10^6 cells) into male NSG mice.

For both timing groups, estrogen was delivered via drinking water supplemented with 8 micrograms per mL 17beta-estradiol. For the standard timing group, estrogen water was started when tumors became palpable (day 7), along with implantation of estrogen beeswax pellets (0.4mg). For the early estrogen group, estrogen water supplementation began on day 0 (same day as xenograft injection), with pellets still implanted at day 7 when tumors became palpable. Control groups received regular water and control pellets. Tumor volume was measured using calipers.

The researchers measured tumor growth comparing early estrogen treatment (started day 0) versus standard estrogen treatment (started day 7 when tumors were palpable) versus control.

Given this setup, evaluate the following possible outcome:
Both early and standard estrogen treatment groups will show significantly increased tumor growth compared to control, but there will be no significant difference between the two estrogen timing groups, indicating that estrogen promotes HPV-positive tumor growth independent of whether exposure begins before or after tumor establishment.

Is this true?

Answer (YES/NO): NO